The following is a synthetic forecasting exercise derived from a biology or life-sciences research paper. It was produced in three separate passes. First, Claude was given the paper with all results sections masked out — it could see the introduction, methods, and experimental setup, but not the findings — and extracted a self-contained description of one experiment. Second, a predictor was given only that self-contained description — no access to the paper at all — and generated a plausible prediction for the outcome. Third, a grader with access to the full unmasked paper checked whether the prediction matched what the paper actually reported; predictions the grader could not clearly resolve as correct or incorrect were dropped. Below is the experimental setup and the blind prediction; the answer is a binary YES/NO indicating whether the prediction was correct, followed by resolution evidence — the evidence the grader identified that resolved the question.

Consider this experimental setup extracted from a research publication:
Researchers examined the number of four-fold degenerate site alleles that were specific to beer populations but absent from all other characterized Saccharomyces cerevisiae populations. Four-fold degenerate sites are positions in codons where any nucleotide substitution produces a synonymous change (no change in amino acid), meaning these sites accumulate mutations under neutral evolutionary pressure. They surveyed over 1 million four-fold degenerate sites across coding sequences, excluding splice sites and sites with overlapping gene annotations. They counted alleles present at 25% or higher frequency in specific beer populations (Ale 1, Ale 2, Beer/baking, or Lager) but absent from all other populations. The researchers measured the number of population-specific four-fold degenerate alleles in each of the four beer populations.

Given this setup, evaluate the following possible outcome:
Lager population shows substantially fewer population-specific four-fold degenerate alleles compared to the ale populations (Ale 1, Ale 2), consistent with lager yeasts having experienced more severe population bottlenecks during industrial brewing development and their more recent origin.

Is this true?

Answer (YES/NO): YES